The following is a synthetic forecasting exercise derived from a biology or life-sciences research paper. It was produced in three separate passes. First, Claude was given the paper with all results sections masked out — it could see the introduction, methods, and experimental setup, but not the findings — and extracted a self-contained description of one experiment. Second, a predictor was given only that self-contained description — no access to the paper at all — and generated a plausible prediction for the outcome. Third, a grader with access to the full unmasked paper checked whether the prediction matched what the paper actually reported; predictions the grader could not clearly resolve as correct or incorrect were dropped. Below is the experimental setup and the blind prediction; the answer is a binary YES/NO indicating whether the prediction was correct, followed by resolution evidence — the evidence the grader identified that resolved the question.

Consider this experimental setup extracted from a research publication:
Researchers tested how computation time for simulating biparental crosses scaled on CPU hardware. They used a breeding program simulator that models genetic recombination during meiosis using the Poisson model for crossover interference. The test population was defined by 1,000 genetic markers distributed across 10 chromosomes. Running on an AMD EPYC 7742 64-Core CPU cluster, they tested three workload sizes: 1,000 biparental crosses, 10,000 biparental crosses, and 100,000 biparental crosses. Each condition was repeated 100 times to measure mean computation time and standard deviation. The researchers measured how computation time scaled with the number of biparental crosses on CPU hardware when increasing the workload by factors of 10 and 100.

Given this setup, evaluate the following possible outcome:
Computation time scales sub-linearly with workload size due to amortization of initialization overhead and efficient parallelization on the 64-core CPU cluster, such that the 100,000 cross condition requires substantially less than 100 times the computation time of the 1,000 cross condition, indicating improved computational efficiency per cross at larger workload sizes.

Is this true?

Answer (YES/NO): NO